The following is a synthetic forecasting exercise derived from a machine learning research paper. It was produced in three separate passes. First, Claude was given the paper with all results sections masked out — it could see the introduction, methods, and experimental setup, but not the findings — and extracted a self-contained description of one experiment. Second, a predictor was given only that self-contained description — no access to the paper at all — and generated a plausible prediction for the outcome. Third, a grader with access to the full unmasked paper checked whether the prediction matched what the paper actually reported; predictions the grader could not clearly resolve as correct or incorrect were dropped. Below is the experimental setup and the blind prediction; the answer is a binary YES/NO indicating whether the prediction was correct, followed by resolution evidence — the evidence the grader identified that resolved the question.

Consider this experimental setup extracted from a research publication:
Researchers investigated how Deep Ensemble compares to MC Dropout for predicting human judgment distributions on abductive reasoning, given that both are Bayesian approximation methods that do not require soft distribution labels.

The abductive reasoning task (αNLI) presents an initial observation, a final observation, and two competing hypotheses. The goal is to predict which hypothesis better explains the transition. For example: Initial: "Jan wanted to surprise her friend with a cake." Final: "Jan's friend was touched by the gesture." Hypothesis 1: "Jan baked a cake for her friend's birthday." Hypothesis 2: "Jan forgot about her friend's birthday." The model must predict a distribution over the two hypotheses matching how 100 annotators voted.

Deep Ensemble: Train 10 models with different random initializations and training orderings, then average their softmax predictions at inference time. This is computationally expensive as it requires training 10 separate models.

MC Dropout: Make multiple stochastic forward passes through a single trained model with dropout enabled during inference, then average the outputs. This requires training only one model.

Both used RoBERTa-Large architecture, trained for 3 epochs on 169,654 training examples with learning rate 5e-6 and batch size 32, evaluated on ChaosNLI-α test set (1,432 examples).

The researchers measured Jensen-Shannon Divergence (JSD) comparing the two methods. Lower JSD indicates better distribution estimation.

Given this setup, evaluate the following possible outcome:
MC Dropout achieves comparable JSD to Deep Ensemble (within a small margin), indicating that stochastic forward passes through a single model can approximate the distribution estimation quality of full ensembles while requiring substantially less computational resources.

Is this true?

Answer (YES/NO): NO